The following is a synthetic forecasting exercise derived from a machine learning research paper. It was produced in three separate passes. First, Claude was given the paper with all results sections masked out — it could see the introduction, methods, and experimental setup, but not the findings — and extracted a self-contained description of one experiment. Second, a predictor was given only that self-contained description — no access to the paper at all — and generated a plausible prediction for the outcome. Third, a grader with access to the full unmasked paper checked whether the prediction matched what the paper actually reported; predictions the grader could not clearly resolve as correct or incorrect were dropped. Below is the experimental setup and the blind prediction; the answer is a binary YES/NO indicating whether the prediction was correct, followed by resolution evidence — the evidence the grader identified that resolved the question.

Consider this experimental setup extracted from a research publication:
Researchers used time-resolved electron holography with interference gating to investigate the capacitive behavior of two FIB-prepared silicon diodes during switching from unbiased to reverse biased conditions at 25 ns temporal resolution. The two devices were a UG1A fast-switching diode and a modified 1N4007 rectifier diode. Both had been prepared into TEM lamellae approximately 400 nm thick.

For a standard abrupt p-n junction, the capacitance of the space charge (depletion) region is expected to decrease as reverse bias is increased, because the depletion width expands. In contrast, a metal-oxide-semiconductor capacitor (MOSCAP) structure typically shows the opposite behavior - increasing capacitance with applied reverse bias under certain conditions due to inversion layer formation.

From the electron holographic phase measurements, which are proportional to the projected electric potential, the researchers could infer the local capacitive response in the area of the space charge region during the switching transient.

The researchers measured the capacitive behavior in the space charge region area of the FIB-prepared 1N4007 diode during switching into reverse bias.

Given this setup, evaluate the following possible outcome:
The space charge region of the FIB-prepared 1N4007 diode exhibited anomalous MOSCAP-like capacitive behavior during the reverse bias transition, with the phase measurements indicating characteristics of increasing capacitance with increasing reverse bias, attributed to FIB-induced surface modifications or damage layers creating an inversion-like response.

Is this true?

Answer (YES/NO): NO